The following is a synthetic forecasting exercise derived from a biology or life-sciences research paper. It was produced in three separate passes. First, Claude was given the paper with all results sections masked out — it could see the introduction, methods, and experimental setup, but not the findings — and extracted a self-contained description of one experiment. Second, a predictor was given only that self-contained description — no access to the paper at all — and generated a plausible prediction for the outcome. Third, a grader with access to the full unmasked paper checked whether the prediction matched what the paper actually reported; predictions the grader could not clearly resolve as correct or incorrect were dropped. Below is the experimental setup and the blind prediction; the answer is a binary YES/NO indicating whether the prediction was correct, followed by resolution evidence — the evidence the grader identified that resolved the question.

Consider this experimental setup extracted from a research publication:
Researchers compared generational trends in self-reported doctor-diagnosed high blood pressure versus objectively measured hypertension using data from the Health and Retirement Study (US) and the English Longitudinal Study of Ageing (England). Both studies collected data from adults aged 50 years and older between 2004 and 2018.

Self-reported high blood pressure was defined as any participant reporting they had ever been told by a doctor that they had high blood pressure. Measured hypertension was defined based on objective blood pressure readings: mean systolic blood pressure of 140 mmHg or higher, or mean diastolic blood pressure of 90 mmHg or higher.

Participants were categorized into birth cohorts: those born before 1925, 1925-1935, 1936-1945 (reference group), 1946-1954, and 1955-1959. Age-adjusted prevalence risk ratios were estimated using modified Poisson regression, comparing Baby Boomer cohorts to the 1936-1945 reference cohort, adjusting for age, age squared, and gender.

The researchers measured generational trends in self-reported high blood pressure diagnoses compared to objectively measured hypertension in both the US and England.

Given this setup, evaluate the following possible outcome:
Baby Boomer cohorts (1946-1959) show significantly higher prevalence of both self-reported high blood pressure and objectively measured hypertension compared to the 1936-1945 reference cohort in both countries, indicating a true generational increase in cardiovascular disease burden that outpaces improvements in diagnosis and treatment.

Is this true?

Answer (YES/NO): NO